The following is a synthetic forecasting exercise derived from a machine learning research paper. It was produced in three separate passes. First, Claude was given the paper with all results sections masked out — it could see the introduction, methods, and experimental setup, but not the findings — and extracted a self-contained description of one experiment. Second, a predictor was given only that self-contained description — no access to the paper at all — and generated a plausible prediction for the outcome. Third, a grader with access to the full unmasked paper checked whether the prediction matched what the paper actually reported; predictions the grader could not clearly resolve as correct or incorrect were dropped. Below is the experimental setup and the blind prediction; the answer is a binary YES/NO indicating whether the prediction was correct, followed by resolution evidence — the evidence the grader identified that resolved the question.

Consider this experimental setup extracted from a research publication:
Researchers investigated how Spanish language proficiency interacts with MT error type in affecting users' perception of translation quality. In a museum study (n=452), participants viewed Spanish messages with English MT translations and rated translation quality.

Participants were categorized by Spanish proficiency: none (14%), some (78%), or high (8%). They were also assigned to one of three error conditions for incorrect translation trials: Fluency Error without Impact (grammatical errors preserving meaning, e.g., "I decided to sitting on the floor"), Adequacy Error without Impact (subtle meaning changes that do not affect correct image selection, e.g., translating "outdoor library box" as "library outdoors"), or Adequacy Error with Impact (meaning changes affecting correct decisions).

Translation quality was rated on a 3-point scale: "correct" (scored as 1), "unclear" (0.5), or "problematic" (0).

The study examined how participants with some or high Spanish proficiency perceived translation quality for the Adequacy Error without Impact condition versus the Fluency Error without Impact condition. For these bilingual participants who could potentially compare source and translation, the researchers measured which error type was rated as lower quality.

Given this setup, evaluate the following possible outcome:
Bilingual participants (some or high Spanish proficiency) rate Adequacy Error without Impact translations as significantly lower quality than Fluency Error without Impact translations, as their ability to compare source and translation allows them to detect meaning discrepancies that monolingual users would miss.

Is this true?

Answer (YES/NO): NO